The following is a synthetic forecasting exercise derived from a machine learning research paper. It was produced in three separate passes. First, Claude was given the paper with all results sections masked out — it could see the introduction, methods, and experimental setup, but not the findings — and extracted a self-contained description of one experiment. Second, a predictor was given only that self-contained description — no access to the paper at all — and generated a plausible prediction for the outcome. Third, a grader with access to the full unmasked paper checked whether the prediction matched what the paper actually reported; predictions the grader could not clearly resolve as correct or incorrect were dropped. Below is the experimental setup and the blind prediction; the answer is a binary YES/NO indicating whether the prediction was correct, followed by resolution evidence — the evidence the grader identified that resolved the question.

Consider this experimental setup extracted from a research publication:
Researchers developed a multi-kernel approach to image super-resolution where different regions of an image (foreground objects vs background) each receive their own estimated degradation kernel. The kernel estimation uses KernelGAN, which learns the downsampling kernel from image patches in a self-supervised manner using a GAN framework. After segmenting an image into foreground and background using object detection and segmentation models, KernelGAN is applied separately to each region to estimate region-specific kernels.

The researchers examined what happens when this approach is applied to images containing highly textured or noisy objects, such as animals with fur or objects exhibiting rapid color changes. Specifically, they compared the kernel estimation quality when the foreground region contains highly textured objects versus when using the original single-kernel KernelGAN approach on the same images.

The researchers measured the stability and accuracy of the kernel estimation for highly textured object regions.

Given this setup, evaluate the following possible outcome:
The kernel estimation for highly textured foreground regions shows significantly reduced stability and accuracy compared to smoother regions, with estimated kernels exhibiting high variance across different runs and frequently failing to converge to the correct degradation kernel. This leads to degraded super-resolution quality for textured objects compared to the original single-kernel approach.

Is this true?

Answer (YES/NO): YES